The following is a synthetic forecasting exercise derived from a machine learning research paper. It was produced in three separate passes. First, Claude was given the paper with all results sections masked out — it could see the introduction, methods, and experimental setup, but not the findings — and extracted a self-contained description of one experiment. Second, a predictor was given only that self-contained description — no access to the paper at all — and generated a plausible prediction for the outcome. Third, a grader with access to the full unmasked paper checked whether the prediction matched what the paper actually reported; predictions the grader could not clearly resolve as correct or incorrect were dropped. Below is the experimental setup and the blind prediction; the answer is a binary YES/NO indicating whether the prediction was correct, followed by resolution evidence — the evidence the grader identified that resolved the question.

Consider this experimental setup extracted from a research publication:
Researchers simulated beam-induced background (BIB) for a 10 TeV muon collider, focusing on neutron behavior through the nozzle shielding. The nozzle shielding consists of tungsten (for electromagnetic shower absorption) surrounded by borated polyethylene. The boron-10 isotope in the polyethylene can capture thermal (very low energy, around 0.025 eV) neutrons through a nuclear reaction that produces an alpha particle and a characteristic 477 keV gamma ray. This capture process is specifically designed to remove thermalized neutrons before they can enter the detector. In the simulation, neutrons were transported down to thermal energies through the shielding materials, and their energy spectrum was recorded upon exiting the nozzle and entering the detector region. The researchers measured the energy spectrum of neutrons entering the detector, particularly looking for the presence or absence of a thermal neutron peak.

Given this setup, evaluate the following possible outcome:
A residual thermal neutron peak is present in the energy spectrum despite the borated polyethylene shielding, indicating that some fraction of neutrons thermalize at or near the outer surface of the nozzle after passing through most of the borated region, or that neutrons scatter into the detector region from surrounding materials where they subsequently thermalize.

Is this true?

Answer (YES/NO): NO